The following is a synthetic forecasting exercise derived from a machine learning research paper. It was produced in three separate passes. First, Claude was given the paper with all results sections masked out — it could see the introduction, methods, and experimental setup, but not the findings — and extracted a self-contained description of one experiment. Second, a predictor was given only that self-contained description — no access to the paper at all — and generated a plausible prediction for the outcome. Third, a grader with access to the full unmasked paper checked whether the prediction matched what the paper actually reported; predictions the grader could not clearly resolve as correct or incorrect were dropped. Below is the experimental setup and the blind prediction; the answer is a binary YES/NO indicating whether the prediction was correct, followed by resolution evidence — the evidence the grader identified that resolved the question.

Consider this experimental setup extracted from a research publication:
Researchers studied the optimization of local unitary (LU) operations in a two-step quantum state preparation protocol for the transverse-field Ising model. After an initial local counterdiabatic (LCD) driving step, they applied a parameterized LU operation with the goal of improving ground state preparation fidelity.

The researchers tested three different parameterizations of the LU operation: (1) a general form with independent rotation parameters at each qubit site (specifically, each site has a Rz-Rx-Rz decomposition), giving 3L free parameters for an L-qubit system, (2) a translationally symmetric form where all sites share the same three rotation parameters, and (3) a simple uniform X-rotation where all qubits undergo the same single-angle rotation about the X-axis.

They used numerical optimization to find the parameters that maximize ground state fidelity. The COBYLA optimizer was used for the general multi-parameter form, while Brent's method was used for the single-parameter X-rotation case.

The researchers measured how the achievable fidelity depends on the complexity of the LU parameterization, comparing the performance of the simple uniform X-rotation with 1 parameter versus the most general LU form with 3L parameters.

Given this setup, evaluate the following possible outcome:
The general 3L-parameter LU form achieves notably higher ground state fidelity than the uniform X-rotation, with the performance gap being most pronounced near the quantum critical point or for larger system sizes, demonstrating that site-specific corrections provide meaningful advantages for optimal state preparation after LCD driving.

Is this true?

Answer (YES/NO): NO